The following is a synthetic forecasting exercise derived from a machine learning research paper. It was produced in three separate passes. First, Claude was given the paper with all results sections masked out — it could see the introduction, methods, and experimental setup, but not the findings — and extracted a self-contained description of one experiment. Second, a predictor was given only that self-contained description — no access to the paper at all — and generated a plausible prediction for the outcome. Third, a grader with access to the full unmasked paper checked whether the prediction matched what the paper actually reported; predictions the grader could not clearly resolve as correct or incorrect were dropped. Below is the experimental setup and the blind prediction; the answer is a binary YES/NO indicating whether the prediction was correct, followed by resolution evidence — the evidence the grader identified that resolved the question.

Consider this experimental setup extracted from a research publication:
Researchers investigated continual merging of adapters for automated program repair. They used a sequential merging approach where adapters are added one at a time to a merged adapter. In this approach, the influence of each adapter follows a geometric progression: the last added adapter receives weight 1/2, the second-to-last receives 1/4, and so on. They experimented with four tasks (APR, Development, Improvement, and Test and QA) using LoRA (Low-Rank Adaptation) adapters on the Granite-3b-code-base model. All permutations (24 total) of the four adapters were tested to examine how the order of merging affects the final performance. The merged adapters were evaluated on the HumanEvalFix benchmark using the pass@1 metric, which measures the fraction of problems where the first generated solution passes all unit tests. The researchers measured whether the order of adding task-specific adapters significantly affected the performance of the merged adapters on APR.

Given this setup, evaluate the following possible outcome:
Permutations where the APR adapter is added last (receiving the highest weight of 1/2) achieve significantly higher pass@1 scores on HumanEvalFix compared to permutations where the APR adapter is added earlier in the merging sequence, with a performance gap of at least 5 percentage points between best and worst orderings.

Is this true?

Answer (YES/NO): NO